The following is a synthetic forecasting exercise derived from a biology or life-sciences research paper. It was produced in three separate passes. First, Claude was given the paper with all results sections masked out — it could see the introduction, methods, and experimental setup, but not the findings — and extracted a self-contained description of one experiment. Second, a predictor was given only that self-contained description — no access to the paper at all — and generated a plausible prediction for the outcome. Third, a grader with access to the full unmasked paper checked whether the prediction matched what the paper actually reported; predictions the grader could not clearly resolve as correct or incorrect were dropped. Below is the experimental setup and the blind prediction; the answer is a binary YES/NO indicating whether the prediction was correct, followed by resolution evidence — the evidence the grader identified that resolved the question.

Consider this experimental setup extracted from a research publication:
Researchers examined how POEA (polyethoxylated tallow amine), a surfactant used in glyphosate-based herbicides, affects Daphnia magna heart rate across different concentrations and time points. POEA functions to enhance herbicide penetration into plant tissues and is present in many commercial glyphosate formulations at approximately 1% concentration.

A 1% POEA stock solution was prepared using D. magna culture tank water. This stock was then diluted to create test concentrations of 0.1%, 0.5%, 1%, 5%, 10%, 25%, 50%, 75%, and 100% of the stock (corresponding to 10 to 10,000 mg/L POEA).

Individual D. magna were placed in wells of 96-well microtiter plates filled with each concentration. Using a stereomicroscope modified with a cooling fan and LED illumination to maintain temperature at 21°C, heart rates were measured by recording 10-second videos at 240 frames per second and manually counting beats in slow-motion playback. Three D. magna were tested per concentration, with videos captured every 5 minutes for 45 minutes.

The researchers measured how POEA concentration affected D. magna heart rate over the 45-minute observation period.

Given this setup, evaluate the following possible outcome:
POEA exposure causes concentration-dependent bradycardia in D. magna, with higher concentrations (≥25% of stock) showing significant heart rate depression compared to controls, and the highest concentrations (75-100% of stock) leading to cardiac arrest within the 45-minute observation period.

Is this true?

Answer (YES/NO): NO